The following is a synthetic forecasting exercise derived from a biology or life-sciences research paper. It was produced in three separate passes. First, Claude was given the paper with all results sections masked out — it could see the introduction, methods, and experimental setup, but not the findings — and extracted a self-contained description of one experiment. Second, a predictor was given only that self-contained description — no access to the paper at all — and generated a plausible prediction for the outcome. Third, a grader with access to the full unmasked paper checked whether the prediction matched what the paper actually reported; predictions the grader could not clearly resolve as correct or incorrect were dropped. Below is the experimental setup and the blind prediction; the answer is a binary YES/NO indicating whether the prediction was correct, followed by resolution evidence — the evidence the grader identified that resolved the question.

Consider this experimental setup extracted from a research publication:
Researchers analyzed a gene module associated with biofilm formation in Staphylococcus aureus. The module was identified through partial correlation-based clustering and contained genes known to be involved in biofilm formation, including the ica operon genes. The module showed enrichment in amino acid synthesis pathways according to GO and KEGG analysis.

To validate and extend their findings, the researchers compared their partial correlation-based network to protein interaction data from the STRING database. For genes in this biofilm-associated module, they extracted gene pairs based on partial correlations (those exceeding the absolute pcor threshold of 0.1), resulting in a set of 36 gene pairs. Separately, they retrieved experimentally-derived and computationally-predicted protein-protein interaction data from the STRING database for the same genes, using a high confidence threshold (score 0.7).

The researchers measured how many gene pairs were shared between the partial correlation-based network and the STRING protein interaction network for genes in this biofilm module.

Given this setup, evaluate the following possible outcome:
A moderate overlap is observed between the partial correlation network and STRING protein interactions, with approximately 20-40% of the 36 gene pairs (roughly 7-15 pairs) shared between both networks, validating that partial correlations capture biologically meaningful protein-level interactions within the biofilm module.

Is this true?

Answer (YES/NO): NO